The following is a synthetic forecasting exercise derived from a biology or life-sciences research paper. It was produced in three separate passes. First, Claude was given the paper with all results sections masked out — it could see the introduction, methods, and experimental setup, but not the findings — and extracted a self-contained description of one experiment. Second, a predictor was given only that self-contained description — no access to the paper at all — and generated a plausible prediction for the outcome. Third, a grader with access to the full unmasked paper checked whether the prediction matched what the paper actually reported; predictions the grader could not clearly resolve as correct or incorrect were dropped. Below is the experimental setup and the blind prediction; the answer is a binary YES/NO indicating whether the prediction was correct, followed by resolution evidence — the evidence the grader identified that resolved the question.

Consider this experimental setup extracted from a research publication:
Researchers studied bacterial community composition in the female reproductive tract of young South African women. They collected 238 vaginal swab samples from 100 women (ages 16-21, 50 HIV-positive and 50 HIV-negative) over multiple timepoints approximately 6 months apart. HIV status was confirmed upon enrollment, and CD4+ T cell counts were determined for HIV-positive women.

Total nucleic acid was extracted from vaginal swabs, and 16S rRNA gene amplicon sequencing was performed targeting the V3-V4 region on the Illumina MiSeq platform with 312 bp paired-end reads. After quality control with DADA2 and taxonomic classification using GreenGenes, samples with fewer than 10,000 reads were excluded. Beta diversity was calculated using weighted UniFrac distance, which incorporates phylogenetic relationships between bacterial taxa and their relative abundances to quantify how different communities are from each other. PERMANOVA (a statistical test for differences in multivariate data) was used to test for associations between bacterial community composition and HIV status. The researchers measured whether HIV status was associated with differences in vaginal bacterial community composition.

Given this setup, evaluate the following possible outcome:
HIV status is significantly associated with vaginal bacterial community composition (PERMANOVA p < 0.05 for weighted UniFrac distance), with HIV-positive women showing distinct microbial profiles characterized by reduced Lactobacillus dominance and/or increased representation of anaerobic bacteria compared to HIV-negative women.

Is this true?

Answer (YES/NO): NO